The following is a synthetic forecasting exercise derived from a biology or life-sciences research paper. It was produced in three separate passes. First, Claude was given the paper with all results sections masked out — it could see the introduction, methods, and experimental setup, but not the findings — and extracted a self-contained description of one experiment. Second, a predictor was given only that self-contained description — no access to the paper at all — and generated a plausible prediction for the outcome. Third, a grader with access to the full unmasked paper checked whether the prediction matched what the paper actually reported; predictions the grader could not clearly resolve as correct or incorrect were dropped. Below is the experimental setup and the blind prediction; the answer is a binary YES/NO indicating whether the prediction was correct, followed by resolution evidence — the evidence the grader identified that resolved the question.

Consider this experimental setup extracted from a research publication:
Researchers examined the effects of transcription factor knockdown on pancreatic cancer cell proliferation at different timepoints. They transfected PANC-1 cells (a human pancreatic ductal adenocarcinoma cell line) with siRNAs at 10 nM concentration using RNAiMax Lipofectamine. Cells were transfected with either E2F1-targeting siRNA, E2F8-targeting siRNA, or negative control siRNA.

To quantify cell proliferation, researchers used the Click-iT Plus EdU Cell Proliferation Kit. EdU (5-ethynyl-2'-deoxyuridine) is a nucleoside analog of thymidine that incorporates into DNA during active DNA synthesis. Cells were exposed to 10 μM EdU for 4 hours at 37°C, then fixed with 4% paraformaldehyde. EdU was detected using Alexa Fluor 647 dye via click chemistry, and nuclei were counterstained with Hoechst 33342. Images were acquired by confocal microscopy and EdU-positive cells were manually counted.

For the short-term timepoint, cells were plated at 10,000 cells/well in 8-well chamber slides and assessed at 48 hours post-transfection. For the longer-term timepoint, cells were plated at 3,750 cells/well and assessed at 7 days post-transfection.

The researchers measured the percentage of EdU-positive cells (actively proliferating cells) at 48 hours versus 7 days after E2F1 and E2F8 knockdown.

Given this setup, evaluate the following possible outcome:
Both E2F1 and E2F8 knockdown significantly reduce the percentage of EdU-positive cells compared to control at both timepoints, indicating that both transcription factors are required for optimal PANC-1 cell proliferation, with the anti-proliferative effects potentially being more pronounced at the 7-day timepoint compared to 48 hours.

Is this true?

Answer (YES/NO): YES